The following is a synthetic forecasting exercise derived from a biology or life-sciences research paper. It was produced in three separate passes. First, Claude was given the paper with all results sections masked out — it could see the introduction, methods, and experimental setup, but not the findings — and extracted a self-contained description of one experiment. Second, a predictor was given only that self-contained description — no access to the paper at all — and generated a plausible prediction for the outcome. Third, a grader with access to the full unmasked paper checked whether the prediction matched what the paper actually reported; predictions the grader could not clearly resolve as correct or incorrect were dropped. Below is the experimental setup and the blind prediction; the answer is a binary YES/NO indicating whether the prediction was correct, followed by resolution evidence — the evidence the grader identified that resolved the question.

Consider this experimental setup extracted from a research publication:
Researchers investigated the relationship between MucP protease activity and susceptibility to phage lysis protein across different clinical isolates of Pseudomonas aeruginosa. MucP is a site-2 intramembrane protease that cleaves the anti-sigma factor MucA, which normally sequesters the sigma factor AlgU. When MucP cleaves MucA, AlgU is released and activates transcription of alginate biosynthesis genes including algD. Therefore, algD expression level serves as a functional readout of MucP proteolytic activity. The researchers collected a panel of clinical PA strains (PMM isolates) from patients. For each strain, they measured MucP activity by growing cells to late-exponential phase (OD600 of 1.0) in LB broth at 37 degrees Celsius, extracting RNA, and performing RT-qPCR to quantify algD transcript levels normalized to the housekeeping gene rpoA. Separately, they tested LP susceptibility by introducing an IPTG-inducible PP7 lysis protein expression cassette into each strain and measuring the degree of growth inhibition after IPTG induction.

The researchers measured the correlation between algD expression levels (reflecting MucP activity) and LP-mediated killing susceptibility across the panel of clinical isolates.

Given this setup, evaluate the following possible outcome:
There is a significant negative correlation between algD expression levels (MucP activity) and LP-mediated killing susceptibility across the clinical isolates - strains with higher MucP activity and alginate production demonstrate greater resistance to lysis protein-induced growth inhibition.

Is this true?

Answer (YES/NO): YES